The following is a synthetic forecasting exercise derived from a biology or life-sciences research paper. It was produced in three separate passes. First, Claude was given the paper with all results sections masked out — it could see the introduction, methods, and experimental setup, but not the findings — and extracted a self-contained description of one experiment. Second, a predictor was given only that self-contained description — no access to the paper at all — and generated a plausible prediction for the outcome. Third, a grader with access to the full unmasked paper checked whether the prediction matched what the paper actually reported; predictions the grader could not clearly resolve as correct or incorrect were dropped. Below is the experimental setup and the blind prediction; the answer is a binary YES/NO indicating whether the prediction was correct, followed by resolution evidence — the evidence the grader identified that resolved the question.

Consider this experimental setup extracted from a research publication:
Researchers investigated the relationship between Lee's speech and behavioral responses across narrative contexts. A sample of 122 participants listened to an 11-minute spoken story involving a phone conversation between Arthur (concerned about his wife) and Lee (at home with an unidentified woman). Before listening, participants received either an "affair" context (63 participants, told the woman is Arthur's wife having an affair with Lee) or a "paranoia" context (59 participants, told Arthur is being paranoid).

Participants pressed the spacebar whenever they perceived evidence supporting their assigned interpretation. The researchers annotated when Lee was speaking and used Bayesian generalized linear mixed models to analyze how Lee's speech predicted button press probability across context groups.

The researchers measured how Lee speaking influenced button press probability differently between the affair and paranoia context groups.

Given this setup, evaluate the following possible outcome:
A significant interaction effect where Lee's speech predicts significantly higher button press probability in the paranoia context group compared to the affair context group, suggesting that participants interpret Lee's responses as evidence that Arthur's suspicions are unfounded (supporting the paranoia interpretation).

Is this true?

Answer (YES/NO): YES